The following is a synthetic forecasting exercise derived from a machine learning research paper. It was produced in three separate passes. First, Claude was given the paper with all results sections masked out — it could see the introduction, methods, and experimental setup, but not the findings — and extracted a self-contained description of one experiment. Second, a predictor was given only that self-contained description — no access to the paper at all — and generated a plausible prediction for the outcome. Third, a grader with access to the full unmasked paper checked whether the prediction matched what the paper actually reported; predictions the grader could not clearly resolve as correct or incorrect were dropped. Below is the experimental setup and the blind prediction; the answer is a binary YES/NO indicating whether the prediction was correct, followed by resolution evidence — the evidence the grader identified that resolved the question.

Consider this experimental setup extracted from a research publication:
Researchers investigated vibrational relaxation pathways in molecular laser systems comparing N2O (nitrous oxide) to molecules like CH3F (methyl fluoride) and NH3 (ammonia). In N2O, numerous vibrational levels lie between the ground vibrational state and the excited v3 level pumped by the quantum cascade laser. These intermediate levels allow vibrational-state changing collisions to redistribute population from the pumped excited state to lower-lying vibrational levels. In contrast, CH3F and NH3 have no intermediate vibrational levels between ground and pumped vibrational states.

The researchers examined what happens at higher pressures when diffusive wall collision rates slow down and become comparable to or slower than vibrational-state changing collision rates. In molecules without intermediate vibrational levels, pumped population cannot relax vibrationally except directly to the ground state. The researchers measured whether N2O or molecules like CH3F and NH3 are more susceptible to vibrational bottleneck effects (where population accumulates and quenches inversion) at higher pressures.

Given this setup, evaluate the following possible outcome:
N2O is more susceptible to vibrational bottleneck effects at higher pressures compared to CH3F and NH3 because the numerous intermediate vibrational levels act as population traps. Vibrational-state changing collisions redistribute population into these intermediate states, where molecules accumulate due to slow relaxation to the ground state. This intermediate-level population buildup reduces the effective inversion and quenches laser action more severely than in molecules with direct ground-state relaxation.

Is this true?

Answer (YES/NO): NO